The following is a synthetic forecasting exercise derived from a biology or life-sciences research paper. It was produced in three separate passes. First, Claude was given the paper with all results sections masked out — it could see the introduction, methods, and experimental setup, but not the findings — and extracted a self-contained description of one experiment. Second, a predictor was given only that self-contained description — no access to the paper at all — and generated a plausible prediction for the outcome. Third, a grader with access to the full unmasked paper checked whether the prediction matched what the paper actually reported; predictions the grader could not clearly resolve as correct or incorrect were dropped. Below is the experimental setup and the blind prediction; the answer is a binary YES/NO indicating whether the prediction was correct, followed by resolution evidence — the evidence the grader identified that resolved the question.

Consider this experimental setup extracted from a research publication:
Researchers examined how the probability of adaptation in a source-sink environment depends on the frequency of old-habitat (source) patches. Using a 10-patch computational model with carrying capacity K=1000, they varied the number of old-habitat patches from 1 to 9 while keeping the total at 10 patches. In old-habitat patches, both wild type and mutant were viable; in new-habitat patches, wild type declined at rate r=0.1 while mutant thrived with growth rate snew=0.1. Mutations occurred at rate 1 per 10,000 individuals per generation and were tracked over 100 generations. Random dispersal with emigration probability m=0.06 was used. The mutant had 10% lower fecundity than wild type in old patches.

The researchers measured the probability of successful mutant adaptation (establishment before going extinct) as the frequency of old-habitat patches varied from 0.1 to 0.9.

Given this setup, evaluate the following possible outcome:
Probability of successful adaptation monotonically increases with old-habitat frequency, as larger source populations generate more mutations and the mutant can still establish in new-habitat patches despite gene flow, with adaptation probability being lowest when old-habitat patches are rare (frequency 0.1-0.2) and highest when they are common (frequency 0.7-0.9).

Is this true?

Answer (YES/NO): NO